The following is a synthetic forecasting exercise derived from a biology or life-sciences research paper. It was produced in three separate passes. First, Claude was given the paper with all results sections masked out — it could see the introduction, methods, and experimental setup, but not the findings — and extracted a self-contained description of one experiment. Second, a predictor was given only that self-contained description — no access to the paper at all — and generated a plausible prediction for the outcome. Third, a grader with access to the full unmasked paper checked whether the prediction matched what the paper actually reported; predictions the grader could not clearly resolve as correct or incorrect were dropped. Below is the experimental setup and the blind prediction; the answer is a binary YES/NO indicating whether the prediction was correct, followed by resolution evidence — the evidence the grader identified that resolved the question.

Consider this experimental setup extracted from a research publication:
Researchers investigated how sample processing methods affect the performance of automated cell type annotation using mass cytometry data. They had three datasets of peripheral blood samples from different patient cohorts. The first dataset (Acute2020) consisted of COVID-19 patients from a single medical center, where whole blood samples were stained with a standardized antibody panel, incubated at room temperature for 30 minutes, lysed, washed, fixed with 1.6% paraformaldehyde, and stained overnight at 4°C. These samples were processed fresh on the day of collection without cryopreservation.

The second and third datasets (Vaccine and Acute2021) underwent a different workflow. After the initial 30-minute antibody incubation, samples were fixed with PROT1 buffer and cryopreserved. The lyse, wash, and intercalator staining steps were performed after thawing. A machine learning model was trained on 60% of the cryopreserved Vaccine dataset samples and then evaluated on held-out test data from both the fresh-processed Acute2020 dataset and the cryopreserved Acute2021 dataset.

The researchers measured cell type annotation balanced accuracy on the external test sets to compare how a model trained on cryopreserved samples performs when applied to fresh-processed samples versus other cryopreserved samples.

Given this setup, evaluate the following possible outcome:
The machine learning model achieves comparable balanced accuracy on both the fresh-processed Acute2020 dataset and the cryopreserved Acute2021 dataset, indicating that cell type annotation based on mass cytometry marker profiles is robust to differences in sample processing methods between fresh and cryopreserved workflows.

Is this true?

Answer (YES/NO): YES